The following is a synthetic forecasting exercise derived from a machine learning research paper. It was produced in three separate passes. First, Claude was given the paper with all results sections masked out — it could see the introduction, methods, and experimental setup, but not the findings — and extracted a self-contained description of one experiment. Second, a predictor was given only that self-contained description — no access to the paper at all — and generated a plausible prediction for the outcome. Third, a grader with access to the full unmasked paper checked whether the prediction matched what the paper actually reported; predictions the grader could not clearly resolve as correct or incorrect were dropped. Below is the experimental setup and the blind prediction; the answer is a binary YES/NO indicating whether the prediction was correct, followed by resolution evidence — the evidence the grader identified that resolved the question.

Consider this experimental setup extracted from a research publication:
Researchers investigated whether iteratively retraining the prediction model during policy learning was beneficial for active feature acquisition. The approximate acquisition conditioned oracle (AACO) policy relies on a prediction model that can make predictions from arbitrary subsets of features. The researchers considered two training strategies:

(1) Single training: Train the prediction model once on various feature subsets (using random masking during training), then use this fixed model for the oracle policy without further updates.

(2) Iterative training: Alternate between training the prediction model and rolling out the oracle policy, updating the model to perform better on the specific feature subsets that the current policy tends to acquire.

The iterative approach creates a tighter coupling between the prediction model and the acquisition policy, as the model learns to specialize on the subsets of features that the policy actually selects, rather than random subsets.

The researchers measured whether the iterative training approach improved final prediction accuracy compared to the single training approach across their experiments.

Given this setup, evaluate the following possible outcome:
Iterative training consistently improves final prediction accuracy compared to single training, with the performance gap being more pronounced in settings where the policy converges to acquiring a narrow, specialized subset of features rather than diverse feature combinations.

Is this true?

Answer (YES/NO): NO